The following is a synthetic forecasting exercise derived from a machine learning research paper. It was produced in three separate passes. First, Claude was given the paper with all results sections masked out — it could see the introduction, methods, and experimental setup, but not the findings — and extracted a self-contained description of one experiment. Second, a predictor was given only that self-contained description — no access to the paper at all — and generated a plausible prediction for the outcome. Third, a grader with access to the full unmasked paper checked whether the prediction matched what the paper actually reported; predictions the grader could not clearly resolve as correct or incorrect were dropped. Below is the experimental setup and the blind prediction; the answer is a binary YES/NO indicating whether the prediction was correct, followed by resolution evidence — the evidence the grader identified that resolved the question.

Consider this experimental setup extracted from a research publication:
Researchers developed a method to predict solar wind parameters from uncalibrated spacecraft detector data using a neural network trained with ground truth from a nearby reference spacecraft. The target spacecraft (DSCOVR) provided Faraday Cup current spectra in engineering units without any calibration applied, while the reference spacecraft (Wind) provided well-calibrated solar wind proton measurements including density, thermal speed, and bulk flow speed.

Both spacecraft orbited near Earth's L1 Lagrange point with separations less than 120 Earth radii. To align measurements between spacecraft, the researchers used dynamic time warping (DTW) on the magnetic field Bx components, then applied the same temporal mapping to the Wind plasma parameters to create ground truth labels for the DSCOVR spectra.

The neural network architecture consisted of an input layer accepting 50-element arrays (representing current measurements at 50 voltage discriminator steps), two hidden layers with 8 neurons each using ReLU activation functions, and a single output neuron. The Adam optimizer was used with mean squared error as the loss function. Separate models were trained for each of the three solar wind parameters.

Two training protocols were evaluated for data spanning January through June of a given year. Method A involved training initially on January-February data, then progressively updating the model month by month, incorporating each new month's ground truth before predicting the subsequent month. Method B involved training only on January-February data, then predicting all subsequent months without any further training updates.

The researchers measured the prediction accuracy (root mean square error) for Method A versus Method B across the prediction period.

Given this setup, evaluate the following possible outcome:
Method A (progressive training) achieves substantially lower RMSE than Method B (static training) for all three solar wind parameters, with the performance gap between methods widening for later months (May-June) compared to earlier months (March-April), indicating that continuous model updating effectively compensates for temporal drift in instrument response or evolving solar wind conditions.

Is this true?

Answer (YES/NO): NO